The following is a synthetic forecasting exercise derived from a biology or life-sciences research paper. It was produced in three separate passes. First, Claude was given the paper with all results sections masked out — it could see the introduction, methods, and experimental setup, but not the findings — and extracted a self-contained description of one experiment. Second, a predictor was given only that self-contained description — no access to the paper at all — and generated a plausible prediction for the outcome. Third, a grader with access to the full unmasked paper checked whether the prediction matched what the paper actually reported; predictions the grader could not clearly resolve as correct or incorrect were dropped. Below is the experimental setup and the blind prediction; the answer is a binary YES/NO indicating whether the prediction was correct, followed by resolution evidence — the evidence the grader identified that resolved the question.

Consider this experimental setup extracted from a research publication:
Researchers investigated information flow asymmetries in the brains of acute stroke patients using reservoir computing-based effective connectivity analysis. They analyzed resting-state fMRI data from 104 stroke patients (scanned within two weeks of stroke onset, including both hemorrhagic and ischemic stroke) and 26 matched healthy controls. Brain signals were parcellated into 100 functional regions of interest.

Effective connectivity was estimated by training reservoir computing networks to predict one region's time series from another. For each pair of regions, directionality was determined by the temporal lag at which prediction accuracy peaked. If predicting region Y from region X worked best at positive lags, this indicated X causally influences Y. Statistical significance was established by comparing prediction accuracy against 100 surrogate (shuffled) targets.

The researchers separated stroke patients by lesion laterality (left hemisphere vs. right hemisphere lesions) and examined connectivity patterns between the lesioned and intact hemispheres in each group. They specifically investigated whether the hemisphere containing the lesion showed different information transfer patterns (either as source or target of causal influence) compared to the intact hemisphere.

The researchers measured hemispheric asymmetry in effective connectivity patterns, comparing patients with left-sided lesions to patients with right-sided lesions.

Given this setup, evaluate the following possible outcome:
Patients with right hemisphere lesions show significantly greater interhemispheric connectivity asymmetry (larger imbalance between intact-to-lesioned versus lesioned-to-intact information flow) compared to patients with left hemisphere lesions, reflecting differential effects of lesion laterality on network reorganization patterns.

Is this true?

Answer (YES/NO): YES